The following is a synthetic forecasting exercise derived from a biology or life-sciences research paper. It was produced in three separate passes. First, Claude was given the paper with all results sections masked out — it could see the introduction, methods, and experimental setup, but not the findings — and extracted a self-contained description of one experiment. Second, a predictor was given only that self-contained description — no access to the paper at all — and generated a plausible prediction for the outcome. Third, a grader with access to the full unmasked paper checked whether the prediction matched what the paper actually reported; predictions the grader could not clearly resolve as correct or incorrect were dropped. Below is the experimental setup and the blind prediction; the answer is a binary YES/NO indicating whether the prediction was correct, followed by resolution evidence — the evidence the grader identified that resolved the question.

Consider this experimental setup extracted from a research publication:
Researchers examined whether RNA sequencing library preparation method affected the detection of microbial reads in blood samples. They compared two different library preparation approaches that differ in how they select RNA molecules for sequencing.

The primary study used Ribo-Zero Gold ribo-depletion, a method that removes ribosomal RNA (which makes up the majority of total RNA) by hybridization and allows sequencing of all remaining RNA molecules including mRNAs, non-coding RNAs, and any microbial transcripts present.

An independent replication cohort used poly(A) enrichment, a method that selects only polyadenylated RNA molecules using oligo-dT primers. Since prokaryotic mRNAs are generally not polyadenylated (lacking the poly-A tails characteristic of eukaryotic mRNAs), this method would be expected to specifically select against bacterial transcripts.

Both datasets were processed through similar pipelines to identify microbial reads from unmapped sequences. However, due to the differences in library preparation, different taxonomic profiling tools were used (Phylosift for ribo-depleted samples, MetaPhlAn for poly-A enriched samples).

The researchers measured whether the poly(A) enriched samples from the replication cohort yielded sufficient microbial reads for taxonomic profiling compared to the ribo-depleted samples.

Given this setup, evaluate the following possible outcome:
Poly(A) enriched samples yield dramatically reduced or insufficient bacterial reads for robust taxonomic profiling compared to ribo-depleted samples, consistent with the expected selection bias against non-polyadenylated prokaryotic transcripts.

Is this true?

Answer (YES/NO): NO